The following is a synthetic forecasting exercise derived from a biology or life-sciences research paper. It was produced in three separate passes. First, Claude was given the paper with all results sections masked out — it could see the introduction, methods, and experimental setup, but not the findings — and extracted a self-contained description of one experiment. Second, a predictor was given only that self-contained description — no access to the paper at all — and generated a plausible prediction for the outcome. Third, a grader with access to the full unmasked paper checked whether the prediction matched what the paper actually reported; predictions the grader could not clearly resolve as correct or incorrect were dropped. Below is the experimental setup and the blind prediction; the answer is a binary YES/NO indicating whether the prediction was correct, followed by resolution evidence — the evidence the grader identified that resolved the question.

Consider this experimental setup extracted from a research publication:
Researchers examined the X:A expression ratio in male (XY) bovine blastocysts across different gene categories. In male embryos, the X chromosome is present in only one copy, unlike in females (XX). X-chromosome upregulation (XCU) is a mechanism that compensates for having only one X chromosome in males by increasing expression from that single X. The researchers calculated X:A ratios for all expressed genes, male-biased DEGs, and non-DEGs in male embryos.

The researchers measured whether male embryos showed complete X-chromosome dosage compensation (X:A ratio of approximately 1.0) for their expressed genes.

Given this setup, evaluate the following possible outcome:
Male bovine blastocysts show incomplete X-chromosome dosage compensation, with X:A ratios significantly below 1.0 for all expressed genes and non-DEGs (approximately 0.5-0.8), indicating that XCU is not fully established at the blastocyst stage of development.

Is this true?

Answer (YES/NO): NO